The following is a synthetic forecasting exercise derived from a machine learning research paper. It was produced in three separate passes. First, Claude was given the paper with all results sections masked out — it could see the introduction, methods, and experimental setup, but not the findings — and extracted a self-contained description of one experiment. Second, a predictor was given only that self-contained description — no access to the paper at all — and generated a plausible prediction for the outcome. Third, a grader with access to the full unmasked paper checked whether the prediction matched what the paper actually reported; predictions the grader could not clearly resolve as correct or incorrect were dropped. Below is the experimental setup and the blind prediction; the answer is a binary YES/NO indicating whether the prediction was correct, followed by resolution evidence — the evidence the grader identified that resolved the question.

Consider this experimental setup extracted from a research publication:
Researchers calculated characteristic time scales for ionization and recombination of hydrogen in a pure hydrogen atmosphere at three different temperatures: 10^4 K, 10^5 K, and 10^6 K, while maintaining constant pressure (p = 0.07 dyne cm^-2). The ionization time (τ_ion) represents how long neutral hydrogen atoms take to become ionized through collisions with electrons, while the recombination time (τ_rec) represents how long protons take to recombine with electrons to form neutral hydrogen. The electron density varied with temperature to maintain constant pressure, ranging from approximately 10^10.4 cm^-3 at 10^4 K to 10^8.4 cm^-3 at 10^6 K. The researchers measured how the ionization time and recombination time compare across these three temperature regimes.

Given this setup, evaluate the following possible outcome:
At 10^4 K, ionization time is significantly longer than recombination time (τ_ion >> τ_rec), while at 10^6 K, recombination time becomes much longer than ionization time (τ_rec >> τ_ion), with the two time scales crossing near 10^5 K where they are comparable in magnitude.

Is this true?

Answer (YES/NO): NO